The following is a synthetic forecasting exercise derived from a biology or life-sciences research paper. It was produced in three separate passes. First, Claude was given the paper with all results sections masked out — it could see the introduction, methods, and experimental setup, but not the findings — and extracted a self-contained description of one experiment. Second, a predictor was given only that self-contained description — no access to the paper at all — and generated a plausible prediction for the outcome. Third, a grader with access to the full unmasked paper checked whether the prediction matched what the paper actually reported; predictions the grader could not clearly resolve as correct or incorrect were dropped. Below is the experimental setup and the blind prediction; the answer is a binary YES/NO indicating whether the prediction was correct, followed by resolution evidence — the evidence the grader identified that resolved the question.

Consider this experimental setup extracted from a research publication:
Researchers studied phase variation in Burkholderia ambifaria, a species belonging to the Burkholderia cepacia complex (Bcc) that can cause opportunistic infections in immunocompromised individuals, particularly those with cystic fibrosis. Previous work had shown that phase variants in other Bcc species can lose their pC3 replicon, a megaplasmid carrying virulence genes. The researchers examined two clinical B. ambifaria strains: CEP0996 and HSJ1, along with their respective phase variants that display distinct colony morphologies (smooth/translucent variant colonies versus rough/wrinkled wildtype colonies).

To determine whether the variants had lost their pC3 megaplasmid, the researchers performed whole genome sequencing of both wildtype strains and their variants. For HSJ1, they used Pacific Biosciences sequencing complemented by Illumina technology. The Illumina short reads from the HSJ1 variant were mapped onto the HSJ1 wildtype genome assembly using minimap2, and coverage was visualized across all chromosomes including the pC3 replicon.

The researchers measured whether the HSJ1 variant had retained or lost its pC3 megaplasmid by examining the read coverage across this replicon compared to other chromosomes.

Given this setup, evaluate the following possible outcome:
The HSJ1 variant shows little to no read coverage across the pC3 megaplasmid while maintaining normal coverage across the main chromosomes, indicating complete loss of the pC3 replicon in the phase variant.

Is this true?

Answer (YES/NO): NO